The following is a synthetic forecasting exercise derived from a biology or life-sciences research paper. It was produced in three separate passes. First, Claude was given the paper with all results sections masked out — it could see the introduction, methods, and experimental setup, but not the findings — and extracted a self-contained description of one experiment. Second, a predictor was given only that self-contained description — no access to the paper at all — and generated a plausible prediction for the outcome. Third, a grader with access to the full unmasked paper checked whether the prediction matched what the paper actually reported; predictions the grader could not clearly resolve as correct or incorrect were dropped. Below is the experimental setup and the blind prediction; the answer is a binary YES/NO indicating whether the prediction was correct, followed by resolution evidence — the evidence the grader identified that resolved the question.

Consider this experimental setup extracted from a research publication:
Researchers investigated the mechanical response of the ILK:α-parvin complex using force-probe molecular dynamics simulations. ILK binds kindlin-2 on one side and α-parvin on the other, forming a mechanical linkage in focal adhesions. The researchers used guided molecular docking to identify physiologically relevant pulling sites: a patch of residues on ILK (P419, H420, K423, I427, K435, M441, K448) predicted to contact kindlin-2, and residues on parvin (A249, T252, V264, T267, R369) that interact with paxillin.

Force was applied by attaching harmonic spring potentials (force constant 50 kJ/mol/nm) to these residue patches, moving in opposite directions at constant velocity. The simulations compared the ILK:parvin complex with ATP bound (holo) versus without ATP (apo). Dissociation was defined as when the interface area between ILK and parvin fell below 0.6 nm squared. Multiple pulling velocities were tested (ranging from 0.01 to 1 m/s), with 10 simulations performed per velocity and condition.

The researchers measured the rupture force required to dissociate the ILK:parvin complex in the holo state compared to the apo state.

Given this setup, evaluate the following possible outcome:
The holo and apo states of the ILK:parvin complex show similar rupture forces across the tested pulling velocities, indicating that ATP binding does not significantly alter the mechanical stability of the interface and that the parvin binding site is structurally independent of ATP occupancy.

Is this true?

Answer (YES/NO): NO